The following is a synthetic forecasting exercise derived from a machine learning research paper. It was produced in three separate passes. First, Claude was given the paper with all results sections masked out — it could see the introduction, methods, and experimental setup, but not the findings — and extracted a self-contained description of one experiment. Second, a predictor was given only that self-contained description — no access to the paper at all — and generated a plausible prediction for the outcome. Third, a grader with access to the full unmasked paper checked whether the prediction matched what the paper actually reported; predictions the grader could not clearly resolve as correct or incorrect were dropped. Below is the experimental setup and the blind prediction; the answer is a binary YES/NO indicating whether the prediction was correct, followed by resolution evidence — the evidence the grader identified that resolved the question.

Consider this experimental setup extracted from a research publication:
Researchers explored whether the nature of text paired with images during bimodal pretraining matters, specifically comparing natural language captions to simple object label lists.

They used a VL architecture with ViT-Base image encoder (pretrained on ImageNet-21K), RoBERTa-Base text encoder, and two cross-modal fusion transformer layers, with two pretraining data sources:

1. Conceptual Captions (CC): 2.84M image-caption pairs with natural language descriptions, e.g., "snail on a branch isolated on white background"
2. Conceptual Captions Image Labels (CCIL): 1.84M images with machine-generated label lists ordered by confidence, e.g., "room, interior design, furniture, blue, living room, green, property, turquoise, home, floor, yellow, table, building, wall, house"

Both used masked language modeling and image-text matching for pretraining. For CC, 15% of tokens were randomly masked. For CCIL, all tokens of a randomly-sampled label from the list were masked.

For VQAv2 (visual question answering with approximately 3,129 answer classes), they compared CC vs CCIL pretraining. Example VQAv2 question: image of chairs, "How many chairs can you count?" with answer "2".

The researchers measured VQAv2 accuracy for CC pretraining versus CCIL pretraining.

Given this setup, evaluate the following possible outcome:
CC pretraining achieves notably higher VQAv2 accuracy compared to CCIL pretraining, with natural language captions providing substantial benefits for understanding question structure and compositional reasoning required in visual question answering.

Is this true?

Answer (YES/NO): NO